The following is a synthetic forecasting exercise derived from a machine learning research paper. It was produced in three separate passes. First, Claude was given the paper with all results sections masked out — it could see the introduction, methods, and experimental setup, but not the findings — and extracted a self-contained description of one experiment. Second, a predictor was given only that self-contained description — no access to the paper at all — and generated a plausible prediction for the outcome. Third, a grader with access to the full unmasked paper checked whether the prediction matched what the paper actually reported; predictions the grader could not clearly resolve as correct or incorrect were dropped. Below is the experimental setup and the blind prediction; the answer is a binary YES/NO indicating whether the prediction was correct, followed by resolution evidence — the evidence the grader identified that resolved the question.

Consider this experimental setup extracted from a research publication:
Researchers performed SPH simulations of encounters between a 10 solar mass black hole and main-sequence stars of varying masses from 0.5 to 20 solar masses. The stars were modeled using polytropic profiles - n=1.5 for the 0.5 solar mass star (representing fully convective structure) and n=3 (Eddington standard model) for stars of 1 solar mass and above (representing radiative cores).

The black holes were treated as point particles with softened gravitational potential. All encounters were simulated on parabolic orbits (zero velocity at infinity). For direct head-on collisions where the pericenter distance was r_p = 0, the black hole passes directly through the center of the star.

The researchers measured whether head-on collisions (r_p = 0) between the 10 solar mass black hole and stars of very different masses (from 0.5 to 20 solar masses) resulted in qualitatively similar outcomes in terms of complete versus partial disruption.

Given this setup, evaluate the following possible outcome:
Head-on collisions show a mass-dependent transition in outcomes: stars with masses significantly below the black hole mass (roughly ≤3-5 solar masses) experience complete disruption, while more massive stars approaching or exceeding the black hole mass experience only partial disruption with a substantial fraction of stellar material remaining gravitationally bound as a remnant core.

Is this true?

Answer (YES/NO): NO